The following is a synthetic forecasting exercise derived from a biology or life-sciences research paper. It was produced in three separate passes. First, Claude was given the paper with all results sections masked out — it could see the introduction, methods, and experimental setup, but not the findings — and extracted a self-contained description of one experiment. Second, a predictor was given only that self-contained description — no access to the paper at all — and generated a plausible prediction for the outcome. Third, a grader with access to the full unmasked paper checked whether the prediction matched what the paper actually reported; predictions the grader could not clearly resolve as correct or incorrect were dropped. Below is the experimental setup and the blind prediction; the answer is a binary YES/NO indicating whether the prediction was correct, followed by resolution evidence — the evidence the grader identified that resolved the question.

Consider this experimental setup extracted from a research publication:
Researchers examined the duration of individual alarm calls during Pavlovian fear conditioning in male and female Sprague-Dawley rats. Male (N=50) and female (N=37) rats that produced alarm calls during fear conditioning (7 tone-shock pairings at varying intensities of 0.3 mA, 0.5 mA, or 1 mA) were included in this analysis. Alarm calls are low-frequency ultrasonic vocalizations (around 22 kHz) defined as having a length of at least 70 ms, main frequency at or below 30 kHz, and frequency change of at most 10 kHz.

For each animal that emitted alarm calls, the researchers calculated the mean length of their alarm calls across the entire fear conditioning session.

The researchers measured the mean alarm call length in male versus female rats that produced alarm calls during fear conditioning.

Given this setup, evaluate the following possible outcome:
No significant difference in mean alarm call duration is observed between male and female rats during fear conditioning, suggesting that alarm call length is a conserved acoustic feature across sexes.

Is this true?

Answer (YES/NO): YES